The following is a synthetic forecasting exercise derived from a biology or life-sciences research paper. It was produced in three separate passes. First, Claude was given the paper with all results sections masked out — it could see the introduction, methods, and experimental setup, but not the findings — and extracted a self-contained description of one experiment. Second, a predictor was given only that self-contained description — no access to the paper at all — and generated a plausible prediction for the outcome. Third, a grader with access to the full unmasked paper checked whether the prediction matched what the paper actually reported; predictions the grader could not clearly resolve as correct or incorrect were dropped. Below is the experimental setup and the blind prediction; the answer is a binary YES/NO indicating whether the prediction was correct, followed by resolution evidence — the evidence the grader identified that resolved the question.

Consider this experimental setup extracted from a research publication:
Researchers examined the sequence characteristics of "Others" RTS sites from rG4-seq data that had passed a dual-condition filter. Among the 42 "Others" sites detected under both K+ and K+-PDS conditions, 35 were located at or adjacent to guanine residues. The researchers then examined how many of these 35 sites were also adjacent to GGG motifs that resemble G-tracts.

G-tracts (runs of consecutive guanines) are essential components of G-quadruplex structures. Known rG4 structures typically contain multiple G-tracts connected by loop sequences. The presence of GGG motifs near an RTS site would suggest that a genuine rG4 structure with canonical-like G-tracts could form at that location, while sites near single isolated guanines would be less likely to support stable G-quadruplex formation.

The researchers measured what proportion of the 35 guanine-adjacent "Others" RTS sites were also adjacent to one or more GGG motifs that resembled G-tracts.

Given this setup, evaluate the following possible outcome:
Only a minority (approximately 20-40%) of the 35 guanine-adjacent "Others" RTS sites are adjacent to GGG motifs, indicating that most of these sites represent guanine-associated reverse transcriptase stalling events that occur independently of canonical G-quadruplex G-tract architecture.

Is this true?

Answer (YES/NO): NO